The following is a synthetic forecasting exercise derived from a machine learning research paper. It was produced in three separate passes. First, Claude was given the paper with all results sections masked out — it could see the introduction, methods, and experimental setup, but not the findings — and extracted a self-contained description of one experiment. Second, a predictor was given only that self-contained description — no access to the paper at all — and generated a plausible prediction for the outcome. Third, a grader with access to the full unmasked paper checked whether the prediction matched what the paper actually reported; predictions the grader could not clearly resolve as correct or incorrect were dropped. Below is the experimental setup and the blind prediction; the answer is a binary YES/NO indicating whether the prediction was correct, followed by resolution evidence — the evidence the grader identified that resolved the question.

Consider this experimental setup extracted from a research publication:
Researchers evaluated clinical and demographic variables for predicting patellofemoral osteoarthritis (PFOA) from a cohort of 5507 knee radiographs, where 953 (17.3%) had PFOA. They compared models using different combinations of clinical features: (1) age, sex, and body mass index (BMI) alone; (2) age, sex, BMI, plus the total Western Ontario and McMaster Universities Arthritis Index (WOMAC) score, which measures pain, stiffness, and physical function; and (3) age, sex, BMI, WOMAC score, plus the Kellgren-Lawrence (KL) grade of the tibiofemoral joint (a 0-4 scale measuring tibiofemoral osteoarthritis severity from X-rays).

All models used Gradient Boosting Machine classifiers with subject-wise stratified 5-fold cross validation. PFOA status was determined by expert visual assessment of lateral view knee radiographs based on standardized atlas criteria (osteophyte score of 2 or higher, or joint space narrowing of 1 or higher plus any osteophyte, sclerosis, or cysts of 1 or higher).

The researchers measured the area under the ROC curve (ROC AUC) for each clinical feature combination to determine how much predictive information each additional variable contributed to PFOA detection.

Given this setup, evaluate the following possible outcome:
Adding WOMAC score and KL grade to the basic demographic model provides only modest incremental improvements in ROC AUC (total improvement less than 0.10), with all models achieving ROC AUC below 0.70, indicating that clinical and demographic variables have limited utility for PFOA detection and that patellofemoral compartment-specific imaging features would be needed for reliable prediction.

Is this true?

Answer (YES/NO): NO